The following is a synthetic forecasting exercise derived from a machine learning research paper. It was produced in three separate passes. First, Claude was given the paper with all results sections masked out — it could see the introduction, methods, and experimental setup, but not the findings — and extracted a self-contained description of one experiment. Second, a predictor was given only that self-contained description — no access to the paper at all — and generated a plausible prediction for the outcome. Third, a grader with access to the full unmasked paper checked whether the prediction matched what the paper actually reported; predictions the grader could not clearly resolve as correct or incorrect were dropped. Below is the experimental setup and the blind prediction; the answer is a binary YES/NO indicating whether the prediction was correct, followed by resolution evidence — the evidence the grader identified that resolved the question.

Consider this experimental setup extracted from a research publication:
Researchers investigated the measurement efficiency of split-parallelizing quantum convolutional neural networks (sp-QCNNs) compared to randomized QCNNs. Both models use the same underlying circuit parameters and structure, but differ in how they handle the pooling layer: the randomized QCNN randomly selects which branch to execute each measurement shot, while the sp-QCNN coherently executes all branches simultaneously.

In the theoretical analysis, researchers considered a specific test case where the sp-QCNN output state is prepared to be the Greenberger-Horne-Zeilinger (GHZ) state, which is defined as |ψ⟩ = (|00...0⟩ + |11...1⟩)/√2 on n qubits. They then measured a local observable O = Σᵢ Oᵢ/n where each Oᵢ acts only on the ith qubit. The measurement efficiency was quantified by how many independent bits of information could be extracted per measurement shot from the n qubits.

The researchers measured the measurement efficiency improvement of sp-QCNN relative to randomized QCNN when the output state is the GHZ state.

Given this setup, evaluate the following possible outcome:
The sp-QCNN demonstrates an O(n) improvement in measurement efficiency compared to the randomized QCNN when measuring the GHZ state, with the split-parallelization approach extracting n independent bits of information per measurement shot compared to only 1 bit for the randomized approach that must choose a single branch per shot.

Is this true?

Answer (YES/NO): NO